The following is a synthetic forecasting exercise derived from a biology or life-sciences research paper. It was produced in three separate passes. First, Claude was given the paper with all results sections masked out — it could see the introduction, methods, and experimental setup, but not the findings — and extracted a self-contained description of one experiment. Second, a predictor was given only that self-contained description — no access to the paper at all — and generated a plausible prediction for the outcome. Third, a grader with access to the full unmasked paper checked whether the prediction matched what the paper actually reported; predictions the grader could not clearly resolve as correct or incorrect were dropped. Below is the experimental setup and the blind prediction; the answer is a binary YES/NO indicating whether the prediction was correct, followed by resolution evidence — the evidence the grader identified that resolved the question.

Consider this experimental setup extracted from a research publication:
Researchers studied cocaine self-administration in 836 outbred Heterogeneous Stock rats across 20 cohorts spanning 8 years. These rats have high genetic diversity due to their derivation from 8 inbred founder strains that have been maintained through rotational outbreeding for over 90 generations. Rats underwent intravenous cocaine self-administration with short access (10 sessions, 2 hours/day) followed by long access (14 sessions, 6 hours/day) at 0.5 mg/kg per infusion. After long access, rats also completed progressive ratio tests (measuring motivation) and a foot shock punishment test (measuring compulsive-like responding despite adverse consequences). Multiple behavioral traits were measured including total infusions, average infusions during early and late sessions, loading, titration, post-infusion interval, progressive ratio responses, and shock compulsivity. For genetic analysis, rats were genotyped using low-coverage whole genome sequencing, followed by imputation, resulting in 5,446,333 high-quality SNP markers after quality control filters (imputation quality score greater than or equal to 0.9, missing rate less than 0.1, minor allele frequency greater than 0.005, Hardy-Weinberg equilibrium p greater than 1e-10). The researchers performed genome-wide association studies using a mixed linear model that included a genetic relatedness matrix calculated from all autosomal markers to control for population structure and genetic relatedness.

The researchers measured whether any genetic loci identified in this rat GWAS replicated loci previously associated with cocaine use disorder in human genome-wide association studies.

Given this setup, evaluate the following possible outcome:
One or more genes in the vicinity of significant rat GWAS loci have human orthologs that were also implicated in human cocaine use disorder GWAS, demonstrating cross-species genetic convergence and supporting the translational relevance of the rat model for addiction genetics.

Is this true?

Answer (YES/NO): YES